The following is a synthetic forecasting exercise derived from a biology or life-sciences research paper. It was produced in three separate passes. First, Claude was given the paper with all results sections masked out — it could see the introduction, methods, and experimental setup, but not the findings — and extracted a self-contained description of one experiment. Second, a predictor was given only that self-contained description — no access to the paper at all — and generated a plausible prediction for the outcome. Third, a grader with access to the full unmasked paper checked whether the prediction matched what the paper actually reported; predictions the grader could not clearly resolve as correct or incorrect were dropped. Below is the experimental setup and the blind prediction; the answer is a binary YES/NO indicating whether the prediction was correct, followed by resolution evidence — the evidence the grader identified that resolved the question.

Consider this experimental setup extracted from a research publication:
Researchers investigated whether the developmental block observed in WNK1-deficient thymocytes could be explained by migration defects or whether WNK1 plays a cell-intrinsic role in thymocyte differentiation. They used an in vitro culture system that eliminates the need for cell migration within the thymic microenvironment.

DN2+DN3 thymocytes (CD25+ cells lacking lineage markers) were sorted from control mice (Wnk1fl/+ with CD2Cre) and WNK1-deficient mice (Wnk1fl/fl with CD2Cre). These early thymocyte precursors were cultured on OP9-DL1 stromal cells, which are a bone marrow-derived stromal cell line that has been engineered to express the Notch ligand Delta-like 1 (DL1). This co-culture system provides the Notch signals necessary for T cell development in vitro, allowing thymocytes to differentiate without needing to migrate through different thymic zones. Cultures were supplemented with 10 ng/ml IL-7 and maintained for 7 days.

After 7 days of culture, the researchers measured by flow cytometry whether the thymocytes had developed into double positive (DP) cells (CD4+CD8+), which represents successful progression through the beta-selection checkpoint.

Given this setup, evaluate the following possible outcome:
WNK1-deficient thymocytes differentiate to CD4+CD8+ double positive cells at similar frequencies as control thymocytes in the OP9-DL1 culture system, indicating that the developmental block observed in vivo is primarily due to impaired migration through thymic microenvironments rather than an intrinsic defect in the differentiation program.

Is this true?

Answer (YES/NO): NO